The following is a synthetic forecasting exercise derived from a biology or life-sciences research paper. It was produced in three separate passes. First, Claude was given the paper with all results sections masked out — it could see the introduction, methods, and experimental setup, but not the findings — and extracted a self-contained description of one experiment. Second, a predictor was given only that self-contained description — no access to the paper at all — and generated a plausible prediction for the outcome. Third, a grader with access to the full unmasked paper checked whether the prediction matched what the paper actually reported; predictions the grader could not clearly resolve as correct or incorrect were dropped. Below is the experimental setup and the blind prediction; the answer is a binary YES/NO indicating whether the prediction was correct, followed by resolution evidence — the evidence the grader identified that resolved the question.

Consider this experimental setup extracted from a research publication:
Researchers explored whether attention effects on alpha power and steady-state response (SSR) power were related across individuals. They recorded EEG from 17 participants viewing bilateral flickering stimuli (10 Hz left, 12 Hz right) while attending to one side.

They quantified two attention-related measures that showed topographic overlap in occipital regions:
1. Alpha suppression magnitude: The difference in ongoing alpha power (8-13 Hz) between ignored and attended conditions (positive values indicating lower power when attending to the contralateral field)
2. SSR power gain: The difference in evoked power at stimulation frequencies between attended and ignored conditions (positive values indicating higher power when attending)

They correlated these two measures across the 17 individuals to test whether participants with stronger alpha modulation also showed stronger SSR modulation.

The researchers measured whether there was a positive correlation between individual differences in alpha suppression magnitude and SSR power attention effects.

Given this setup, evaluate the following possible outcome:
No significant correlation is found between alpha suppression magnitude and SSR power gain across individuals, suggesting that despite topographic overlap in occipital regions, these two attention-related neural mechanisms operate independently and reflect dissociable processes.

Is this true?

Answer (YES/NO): YES